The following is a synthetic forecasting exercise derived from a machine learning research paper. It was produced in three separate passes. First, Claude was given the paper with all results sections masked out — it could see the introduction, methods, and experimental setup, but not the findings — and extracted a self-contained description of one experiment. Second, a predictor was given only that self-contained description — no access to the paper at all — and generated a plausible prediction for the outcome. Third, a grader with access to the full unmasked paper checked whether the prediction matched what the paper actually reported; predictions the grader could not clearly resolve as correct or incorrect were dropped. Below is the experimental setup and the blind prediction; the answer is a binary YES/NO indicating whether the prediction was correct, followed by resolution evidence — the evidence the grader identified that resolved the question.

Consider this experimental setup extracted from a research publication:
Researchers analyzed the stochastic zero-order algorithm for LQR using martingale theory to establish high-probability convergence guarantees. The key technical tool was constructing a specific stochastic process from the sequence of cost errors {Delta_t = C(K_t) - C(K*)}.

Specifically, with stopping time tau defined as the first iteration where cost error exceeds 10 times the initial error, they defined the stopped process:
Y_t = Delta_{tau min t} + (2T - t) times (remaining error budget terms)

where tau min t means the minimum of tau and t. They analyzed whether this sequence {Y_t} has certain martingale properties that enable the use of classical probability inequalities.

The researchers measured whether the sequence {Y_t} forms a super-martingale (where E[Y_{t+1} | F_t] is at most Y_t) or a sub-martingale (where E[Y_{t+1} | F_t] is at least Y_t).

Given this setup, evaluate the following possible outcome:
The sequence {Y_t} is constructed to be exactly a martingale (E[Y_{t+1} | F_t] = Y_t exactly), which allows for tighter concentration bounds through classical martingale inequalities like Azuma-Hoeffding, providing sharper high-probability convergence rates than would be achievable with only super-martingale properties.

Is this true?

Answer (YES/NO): NO